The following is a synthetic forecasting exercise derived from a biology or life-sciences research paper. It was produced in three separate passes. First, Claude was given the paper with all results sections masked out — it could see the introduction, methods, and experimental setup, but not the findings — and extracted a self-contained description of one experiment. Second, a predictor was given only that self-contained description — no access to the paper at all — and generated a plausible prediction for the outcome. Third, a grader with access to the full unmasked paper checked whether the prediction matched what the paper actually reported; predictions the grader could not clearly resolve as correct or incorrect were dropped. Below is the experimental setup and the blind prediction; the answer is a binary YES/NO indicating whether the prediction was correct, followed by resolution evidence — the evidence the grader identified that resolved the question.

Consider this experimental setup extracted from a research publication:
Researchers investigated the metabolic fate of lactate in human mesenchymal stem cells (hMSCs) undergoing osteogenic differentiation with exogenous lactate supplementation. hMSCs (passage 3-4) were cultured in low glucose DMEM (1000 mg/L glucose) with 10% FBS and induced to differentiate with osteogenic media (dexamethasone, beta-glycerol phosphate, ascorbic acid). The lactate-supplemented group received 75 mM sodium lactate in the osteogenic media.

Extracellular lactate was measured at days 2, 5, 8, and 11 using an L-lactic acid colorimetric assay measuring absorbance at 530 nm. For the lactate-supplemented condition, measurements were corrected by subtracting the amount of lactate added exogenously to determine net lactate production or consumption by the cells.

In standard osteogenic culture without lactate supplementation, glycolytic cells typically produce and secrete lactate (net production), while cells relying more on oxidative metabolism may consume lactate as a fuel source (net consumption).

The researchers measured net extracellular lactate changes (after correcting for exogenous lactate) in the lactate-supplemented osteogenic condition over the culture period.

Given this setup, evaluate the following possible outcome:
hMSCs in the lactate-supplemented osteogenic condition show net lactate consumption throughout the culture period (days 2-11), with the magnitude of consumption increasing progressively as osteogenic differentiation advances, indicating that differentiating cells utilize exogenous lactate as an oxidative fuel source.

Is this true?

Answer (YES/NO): NO